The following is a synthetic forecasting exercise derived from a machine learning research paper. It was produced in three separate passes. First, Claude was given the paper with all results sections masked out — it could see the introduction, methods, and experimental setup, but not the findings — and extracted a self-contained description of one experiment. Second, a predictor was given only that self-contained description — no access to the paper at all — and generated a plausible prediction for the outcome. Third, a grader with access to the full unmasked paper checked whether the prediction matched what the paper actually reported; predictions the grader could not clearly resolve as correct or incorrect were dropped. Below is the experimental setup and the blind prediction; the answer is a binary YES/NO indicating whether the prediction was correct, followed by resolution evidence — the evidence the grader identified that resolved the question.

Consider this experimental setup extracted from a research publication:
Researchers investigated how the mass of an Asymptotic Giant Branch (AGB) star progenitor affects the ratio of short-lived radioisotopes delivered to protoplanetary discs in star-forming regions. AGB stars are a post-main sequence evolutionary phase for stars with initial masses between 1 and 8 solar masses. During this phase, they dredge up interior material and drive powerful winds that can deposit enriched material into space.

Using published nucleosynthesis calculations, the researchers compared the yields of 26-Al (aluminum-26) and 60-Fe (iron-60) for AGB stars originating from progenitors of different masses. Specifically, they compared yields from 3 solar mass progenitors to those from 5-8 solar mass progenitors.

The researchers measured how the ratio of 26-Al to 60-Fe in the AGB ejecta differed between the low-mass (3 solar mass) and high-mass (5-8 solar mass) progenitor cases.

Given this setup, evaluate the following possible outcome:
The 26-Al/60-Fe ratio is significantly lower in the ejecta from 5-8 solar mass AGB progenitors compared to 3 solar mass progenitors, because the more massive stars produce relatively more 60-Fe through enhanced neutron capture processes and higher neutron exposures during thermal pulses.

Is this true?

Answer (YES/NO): YES